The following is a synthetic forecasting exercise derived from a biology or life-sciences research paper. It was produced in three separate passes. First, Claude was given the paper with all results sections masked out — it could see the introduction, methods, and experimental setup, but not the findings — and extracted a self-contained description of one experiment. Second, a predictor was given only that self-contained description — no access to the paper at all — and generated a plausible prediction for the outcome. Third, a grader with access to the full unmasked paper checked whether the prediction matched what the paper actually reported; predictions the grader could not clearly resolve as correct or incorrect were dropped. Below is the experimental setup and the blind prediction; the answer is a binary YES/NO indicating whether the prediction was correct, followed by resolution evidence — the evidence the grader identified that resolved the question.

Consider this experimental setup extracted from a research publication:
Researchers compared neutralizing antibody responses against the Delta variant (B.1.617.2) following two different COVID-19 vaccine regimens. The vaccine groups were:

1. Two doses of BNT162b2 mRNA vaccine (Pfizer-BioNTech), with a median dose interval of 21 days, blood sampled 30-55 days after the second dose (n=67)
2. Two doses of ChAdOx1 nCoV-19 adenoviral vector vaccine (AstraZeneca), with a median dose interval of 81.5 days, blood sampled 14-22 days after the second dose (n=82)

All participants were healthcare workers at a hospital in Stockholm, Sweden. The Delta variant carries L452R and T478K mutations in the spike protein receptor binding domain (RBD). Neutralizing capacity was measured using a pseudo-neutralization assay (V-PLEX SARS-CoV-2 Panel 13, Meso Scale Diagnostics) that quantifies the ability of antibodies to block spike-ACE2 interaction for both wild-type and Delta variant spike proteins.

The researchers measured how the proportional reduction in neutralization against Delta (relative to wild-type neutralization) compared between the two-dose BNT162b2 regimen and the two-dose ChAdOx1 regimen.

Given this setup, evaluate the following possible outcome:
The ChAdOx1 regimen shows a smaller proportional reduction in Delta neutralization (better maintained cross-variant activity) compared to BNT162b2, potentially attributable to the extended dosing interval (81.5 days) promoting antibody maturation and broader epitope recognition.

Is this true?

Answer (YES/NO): NO